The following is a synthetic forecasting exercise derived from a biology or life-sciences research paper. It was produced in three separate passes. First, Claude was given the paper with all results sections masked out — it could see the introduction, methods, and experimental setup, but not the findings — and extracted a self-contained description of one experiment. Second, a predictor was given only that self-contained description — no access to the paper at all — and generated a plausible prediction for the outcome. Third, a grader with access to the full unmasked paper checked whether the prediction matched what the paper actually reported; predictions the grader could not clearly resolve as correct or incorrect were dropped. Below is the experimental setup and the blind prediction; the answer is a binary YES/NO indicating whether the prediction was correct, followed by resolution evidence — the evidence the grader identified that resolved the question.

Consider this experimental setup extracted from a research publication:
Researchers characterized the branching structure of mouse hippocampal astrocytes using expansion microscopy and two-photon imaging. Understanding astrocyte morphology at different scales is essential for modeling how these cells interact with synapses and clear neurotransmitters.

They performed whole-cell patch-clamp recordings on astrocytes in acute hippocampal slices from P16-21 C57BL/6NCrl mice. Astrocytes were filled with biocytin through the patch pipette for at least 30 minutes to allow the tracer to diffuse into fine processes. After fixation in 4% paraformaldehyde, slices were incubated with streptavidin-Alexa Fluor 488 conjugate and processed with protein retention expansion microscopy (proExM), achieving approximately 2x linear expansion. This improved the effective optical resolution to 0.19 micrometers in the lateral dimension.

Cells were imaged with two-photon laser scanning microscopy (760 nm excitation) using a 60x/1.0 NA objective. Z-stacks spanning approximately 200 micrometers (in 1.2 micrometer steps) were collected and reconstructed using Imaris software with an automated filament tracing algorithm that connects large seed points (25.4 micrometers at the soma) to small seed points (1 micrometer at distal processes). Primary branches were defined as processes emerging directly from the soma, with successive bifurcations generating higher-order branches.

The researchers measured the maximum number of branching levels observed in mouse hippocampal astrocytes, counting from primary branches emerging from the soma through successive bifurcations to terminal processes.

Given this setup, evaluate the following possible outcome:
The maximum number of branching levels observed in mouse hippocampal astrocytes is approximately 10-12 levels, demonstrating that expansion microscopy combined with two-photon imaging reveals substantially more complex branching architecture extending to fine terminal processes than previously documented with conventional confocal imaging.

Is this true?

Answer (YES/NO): YES